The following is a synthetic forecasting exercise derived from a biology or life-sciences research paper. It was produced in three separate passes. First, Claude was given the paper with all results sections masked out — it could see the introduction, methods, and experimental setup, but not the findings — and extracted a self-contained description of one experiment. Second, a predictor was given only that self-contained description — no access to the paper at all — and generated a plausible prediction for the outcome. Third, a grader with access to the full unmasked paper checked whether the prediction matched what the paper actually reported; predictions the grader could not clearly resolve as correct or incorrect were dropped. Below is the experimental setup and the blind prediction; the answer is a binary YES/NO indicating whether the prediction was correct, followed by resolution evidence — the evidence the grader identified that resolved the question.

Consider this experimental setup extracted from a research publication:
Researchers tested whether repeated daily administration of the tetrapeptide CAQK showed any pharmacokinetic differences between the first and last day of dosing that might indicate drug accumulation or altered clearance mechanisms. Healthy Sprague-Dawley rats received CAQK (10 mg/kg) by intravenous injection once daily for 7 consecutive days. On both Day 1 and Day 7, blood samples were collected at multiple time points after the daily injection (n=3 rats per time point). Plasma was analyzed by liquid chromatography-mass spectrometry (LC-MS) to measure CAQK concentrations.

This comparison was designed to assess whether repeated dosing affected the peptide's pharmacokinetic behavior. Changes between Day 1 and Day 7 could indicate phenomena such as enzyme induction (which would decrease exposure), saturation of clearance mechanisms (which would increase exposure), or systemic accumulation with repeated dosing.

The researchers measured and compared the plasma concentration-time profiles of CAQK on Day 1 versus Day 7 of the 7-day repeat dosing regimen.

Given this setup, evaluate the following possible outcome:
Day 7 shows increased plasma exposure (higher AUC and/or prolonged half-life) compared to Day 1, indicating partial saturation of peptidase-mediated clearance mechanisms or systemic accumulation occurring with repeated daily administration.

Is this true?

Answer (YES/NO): NO